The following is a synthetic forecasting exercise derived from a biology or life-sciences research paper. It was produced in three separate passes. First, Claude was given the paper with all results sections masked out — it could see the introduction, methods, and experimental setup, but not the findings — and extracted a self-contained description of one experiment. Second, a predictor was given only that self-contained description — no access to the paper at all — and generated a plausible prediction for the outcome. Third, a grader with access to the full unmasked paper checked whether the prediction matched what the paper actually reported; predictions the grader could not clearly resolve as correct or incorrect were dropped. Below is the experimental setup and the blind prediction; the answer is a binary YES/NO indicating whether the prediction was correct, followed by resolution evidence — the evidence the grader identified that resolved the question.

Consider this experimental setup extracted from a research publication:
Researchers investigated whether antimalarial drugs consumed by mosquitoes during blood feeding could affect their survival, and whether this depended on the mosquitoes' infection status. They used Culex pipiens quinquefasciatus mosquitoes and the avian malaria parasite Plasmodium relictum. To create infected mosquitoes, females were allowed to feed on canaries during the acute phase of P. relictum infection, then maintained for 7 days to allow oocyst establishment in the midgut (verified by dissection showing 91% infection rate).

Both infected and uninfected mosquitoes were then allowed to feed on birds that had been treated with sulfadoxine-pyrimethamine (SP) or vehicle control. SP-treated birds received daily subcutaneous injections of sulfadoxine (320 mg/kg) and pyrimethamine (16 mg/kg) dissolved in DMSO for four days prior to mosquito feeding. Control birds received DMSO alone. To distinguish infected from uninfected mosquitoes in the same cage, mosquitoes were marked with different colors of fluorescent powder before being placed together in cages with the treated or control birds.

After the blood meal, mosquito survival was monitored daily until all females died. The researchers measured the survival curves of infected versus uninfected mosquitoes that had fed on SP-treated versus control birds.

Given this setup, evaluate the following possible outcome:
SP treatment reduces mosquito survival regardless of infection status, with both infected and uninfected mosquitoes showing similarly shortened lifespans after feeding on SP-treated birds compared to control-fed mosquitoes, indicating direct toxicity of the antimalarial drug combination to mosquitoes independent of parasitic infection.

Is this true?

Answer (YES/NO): NO